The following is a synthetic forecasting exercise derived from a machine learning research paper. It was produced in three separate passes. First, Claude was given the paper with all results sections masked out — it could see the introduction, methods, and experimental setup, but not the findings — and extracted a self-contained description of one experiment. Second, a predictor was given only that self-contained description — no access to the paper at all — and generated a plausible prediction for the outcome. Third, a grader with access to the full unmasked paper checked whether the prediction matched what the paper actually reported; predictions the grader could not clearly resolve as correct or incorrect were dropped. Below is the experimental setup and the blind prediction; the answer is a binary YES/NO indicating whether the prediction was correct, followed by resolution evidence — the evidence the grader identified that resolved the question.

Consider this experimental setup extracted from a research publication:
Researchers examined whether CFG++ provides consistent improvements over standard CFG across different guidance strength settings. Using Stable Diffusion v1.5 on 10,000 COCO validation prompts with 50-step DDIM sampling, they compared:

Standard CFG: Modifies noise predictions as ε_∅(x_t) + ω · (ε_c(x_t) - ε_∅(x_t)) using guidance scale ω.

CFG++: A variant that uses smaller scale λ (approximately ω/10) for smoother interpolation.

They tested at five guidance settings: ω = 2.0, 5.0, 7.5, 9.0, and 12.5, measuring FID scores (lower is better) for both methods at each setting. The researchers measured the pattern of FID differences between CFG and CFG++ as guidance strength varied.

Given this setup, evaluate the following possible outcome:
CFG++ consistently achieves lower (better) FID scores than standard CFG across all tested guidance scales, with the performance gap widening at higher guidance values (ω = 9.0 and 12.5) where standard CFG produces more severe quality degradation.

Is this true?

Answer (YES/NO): NO